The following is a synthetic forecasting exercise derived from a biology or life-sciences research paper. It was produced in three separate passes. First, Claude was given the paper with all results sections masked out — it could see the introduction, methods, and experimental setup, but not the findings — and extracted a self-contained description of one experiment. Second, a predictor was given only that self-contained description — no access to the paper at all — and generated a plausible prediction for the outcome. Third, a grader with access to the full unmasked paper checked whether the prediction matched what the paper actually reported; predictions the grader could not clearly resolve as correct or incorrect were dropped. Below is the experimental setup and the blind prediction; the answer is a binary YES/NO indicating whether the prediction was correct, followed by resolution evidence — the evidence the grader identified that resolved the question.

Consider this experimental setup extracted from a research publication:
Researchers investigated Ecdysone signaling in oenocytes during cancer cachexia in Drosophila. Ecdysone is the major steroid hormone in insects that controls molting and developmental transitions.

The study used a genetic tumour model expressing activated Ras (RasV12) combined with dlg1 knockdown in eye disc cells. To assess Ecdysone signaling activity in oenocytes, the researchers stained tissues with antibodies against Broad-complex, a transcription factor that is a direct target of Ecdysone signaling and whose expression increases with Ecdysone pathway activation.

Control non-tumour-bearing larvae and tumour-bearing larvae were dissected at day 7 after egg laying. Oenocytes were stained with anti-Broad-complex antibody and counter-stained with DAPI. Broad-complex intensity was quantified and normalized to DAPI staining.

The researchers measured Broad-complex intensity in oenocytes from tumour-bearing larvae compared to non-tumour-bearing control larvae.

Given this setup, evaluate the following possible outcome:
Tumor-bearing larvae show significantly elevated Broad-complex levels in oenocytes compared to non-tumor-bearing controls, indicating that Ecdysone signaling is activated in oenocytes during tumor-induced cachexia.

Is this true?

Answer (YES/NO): YES